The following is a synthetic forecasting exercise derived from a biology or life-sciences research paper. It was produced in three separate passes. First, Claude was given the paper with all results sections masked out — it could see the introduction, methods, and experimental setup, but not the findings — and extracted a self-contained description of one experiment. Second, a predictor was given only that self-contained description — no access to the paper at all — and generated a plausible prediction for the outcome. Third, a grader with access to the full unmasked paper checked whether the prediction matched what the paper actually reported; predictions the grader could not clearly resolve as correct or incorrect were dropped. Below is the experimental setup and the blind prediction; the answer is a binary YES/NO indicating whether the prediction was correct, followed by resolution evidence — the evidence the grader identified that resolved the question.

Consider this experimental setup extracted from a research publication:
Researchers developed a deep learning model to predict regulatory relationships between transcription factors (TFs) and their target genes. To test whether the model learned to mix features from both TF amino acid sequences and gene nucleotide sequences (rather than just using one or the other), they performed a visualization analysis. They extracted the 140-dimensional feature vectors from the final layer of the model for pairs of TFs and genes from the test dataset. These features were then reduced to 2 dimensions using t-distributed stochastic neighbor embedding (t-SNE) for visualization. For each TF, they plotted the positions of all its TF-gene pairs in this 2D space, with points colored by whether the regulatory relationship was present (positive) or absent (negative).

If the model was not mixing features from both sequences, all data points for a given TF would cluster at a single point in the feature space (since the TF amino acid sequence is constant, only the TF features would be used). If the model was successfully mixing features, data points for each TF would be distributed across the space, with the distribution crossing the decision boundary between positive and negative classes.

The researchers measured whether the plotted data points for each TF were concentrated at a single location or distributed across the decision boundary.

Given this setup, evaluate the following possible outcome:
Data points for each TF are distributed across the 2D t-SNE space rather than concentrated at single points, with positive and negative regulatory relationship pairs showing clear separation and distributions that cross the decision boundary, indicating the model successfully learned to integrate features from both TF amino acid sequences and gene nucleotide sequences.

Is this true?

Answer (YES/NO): YES